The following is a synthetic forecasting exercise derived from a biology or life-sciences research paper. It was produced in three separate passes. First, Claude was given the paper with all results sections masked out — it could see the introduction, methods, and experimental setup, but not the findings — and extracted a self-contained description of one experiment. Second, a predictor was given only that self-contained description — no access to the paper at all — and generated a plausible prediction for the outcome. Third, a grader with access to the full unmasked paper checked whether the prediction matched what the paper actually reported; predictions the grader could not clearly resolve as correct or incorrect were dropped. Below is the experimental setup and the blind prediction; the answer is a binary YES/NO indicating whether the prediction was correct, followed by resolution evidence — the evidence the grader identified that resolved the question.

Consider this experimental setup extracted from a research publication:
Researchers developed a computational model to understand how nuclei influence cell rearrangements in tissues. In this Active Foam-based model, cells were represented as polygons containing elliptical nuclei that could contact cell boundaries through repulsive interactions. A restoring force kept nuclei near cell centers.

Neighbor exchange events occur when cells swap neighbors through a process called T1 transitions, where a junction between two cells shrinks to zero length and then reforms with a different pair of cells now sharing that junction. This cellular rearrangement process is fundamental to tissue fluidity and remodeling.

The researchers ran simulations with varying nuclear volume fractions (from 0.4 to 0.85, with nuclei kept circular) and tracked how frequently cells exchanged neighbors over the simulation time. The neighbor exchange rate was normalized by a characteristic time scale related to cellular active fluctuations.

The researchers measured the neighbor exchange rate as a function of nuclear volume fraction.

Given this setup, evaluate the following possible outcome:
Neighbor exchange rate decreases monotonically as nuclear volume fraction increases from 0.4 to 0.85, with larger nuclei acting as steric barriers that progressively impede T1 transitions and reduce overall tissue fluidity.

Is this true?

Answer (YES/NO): NO